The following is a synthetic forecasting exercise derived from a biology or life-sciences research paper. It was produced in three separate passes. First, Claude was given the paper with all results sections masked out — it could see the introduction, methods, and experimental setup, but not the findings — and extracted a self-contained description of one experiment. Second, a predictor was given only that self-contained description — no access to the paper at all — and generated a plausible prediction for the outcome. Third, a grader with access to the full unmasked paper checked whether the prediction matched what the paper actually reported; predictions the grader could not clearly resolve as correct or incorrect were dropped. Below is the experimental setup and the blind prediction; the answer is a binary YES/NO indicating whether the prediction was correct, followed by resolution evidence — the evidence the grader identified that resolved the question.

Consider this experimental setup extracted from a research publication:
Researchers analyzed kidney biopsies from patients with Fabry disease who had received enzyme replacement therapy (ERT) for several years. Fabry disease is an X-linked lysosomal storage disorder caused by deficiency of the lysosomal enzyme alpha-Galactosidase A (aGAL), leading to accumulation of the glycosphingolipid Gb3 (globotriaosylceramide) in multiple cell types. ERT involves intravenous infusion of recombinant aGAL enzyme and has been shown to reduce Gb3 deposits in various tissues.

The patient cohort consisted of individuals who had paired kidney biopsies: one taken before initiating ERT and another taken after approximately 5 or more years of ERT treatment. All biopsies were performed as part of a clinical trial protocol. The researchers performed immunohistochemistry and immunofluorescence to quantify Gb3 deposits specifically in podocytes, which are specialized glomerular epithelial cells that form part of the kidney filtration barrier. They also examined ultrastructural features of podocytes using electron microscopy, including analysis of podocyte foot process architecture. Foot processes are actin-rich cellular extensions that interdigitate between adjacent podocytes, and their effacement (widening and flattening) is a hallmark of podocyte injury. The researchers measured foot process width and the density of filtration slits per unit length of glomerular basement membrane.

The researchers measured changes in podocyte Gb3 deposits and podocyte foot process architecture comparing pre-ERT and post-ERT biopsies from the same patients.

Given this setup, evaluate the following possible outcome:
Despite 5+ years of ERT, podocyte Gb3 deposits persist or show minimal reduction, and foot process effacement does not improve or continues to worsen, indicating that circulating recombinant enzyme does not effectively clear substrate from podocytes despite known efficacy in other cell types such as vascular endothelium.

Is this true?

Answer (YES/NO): NO